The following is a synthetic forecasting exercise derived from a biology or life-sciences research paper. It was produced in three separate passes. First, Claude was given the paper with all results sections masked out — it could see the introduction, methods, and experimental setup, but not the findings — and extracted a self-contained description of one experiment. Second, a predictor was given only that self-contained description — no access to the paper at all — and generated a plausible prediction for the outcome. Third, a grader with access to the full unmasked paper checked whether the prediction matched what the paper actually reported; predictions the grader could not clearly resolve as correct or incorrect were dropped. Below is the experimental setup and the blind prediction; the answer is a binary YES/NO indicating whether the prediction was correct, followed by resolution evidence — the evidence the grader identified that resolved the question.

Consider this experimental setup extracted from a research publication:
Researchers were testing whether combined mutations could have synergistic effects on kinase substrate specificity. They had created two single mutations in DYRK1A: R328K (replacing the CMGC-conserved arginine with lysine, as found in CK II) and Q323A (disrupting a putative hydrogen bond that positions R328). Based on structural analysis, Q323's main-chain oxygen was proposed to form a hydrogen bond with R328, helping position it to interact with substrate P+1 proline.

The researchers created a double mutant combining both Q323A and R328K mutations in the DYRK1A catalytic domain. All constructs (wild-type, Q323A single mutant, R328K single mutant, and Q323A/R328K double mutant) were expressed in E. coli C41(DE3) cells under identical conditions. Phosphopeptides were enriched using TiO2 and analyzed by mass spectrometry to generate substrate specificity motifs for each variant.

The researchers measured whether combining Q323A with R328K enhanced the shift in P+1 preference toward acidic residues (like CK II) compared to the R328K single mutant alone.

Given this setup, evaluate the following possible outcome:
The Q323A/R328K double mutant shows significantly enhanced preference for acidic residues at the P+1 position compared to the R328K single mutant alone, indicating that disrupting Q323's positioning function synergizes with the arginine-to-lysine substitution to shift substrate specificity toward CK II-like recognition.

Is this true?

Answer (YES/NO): NO